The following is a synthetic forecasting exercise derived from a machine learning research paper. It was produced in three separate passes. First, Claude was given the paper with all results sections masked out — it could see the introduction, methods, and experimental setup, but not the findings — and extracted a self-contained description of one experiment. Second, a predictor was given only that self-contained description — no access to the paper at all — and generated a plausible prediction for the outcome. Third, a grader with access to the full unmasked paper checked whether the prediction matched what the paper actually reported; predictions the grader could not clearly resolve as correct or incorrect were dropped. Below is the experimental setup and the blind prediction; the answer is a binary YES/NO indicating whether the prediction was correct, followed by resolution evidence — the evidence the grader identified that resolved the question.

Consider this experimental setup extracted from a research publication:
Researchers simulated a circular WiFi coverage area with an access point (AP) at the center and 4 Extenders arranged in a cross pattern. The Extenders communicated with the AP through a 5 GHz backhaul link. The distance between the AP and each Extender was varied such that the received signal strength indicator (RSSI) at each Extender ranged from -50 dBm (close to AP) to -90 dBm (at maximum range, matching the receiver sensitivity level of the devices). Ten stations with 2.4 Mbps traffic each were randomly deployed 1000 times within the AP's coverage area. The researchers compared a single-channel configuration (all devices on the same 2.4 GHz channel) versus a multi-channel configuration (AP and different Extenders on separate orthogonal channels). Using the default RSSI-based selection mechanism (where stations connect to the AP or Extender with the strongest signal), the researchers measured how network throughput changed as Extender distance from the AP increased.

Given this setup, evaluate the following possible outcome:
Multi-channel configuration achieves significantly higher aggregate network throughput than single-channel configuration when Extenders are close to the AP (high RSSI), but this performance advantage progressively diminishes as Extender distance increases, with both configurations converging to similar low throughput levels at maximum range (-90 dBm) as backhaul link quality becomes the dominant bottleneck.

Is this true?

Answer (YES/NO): NO